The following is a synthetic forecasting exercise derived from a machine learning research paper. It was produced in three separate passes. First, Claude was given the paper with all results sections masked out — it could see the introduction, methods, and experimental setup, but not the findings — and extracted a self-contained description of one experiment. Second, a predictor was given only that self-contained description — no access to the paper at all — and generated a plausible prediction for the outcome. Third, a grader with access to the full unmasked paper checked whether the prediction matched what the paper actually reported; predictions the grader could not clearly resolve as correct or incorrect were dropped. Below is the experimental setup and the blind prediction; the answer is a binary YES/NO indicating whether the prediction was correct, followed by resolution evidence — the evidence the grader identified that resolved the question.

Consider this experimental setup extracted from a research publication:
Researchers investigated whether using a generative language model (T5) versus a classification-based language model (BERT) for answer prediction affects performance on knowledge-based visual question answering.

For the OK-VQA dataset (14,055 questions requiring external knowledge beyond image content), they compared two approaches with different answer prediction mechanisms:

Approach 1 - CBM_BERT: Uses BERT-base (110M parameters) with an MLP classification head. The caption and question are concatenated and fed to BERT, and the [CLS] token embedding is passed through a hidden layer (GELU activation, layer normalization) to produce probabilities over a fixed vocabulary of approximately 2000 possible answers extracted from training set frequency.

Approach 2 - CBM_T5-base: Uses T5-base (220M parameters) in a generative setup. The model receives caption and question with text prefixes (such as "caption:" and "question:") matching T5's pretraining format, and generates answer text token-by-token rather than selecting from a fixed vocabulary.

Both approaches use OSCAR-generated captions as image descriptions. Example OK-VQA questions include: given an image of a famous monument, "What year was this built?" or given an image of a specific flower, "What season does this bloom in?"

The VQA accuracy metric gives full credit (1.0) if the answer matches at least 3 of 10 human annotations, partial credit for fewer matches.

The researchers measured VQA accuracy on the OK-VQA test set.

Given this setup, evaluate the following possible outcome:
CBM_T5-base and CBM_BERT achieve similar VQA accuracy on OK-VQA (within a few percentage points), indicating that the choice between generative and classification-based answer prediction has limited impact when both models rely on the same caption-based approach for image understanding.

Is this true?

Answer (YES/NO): YES